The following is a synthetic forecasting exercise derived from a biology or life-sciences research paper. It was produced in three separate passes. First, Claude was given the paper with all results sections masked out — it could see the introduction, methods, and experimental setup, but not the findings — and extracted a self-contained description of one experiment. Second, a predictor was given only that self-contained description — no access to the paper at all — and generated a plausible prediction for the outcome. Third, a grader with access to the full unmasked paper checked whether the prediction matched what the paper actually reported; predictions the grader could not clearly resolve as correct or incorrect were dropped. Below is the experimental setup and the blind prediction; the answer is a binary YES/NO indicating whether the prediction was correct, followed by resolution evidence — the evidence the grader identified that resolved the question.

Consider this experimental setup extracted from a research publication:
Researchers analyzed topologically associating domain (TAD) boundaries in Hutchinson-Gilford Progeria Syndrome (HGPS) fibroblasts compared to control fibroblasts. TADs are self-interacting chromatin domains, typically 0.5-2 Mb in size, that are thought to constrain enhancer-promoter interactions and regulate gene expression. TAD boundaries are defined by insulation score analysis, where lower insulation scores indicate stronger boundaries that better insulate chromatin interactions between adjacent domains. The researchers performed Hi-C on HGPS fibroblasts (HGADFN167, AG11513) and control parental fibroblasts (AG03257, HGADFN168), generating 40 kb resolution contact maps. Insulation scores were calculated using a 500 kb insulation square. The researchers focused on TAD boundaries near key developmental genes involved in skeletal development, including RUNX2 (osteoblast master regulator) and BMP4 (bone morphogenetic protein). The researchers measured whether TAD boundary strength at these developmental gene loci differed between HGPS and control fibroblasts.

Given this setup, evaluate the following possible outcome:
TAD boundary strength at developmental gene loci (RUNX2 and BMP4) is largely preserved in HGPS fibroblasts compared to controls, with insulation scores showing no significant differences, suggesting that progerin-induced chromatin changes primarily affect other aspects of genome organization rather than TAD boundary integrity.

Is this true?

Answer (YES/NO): NO